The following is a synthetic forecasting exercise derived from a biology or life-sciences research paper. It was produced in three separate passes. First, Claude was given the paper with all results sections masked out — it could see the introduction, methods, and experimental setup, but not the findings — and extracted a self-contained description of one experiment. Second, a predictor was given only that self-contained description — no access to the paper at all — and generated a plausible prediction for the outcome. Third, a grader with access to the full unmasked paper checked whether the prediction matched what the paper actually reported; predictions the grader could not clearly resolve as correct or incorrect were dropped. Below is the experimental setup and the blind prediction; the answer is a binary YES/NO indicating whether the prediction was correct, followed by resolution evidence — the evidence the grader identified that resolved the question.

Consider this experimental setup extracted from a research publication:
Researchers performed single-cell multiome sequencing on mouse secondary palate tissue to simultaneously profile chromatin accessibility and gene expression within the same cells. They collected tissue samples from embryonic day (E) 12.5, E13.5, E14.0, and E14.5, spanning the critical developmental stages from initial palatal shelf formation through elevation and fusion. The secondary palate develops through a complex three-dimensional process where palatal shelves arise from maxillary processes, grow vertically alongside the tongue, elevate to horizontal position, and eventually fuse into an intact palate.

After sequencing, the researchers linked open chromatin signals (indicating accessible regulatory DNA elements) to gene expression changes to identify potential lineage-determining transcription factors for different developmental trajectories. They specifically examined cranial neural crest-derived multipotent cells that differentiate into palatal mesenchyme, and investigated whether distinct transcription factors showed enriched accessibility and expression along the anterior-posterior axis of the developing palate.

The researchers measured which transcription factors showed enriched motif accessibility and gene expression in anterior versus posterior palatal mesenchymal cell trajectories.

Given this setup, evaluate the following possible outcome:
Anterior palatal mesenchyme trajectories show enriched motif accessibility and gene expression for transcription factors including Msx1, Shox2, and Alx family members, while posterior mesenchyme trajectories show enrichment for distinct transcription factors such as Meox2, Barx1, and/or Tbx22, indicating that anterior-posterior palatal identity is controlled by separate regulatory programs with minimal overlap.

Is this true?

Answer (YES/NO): NO